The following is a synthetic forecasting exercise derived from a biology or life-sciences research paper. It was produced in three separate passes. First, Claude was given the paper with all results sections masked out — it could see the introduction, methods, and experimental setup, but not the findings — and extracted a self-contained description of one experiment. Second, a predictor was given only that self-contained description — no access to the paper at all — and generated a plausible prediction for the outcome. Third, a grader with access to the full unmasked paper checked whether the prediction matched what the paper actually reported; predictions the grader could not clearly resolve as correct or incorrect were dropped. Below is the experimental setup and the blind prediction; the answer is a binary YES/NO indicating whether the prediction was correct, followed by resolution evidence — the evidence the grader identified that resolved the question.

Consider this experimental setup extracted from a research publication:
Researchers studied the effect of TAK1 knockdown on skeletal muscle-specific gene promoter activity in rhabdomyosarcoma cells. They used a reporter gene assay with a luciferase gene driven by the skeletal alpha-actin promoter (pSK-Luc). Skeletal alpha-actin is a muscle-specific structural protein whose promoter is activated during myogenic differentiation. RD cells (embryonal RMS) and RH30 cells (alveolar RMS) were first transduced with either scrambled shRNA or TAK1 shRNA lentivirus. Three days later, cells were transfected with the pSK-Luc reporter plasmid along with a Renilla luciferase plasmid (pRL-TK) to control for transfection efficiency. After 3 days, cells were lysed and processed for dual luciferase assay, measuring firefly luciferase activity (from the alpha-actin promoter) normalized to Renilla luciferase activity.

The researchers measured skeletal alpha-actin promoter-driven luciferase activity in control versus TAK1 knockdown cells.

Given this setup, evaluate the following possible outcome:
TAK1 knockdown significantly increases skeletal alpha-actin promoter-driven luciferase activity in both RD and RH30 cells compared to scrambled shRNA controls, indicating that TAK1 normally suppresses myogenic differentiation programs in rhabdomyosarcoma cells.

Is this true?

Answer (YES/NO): YES